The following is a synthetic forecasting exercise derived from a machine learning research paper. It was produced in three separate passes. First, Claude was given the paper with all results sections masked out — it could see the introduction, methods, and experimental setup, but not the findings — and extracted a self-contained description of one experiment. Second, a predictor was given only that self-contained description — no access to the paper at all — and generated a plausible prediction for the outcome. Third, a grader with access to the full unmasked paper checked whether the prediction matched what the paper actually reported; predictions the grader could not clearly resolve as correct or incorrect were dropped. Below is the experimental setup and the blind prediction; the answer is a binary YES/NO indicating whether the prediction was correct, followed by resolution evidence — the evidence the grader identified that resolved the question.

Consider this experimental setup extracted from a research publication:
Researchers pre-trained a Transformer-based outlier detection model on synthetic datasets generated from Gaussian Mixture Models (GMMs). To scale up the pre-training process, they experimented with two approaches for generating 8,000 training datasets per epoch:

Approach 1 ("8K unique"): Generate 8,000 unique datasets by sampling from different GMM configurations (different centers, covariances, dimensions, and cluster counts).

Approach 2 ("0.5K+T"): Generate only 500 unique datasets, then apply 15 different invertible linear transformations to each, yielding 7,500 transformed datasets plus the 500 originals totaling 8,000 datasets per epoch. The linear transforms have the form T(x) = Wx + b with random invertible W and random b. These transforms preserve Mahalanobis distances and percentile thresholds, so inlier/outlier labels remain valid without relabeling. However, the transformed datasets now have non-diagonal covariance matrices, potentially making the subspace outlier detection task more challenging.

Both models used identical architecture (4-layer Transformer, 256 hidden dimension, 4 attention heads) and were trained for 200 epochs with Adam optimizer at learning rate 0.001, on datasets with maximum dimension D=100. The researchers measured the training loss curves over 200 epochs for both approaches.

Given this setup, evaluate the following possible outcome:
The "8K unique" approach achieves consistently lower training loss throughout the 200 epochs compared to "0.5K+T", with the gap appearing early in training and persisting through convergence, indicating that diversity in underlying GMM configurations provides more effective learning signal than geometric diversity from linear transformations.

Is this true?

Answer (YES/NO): NO